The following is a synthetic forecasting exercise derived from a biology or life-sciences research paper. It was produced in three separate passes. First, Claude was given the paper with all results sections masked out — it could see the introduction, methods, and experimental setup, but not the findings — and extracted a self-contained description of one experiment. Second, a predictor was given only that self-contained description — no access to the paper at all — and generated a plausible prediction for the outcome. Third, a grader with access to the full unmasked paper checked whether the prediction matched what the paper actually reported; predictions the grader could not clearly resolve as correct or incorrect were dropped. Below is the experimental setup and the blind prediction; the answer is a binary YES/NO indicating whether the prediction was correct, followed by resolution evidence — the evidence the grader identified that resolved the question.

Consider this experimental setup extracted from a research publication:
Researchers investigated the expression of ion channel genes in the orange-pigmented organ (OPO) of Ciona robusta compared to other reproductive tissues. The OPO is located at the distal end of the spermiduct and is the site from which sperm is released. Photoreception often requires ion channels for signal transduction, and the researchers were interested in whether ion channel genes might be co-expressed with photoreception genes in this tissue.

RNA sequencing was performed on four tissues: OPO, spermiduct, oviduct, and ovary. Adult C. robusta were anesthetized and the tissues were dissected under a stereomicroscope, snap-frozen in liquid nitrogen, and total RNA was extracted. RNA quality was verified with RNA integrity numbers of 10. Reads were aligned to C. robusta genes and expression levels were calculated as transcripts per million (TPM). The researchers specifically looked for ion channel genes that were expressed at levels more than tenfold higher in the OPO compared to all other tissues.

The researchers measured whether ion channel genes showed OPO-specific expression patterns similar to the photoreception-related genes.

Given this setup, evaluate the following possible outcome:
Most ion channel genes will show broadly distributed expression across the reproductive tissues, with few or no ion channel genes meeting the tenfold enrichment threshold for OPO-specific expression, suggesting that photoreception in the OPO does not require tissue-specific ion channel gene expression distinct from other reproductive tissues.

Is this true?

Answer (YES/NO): NO